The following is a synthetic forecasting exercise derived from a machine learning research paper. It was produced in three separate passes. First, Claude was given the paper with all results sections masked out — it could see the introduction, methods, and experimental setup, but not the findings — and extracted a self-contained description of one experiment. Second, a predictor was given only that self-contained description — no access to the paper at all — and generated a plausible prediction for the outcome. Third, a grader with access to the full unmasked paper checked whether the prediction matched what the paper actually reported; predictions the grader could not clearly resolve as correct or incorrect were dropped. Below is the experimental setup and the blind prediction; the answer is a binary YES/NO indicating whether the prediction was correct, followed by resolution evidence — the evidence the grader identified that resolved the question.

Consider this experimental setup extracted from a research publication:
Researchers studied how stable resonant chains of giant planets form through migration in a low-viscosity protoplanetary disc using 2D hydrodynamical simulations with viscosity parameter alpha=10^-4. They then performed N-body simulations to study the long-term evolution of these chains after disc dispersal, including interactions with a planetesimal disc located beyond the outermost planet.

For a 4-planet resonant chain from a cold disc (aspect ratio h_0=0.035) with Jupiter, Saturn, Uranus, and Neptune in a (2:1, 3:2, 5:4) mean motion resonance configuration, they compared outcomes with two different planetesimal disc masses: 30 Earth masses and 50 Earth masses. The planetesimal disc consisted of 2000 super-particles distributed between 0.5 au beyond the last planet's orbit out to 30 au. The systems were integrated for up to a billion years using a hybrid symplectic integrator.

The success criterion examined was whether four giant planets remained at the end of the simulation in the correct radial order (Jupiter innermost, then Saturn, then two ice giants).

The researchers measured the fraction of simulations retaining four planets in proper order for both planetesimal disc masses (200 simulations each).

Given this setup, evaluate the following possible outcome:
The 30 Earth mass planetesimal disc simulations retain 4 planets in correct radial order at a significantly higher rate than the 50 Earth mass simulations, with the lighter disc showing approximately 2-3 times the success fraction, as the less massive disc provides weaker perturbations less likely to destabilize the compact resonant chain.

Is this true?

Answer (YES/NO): NO